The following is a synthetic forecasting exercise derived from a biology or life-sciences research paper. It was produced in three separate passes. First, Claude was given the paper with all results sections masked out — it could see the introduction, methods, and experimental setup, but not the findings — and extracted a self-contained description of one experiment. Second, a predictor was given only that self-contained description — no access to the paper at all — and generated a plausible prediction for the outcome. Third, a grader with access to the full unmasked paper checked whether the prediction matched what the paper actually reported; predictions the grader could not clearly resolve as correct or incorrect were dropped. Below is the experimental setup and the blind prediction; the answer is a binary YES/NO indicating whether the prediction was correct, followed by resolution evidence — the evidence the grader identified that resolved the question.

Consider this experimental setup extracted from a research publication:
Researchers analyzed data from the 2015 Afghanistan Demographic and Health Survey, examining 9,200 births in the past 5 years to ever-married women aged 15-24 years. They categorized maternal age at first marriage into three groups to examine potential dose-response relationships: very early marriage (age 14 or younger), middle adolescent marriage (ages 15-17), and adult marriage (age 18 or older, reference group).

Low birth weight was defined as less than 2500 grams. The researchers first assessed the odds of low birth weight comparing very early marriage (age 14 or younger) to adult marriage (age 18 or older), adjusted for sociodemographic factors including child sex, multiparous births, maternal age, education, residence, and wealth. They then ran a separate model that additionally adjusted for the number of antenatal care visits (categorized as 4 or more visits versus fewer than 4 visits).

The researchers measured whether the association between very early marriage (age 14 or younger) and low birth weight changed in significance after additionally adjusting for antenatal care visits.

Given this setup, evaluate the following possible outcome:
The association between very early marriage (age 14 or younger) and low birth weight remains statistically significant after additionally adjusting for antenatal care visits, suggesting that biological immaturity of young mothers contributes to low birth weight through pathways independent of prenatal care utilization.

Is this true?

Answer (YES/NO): NO